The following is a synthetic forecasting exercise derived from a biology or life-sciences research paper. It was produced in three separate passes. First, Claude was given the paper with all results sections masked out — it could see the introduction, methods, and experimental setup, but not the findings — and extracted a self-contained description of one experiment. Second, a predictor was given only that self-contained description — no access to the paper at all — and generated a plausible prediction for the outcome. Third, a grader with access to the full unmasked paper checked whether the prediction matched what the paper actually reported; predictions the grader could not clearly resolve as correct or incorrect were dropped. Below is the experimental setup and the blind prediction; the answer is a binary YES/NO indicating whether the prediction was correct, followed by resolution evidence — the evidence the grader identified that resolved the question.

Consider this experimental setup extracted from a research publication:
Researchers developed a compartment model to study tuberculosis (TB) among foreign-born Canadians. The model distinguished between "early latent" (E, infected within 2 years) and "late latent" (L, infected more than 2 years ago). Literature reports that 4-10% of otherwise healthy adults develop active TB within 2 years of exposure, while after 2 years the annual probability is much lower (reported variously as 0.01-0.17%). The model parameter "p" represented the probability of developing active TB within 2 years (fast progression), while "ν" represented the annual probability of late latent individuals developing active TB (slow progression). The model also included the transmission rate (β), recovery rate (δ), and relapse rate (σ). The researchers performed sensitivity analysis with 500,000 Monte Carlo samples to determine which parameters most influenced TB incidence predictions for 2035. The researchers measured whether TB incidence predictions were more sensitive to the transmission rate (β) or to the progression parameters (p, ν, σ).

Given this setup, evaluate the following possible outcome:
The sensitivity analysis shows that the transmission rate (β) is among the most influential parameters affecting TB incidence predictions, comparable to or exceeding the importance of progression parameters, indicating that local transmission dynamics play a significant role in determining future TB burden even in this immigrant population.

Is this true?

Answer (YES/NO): NO